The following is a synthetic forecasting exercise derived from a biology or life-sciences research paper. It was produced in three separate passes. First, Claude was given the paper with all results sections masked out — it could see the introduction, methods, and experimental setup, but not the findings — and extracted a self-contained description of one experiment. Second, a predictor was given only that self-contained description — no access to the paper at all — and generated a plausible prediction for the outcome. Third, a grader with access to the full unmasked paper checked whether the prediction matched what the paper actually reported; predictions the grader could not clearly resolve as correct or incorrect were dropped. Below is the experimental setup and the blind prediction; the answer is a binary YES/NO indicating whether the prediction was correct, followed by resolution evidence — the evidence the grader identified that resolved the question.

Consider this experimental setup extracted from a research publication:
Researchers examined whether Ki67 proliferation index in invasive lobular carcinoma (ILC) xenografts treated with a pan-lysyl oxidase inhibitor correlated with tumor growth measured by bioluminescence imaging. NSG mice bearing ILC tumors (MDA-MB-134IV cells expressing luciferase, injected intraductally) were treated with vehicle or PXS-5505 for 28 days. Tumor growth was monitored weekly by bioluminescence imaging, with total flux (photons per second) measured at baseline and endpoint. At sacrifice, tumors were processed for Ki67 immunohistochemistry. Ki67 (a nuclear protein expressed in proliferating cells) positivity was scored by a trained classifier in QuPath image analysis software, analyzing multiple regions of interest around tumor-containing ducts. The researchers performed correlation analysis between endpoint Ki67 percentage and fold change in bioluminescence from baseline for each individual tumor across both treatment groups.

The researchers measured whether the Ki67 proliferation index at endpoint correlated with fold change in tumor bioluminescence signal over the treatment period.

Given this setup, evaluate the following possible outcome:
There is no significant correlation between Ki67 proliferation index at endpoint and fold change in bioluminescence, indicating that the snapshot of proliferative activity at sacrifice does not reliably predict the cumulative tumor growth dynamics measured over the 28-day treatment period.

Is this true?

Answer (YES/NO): YES